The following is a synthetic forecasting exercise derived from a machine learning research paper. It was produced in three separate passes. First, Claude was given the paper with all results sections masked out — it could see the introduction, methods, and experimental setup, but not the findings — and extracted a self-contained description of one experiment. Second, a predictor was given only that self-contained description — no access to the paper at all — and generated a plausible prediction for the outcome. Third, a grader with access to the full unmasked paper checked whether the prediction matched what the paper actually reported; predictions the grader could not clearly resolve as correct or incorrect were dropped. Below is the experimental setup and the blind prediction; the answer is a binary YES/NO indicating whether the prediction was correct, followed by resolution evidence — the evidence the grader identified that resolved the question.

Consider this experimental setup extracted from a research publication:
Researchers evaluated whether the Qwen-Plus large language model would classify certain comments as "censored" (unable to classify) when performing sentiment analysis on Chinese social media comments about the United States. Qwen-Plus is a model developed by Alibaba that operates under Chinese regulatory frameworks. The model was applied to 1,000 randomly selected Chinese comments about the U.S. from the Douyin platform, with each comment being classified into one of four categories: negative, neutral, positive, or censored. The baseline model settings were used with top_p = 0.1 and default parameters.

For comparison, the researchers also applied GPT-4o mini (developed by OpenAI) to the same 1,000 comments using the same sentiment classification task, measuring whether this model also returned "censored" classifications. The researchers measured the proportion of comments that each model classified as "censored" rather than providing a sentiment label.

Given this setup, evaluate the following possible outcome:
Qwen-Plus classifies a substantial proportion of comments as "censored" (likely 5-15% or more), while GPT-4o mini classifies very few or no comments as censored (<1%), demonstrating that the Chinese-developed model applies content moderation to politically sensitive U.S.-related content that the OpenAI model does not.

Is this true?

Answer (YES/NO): NO